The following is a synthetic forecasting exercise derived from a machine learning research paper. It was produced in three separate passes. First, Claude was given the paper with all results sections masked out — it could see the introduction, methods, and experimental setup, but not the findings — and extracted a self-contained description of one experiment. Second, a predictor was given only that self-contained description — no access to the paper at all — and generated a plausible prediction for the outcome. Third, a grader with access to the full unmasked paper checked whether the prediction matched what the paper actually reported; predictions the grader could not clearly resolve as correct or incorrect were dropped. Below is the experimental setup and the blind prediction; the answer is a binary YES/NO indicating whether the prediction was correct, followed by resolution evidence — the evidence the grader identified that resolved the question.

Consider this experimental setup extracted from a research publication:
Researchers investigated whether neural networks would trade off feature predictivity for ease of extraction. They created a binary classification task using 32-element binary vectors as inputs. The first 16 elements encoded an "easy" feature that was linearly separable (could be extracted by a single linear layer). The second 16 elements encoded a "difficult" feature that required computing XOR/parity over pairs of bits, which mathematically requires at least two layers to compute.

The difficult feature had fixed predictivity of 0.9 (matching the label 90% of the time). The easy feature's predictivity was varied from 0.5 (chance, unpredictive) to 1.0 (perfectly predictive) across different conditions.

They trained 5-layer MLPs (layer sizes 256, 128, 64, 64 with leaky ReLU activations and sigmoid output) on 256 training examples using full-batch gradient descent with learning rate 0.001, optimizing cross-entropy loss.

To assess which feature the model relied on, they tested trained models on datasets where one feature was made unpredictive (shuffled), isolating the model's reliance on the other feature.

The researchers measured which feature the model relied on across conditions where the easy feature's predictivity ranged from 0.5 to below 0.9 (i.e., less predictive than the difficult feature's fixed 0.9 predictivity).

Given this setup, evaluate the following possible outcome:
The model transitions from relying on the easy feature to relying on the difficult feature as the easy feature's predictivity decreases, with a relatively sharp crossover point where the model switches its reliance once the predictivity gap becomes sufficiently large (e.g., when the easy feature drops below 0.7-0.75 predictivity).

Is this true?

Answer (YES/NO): NO